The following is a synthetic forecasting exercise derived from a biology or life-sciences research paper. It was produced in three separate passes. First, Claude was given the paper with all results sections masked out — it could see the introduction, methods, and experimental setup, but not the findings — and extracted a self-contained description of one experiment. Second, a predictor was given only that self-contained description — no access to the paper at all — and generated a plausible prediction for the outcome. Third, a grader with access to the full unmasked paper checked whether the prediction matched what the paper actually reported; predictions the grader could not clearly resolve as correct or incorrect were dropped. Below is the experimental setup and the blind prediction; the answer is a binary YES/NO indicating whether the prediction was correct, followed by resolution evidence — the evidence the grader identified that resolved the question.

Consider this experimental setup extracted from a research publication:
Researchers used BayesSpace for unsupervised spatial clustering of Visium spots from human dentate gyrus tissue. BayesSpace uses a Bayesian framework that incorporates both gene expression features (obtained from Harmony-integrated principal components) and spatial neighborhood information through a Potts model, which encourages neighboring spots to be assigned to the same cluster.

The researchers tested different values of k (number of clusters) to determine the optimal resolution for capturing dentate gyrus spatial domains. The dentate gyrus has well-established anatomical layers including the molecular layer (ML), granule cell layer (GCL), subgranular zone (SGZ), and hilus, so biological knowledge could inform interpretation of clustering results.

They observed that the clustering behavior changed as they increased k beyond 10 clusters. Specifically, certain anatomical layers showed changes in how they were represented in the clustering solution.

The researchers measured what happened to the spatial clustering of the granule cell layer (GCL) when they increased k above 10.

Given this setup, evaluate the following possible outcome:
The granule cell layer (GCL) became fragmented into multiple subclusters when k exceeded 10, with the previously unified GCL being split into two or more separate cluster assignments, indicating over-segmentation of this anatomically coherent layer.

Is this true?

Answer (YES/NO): YES